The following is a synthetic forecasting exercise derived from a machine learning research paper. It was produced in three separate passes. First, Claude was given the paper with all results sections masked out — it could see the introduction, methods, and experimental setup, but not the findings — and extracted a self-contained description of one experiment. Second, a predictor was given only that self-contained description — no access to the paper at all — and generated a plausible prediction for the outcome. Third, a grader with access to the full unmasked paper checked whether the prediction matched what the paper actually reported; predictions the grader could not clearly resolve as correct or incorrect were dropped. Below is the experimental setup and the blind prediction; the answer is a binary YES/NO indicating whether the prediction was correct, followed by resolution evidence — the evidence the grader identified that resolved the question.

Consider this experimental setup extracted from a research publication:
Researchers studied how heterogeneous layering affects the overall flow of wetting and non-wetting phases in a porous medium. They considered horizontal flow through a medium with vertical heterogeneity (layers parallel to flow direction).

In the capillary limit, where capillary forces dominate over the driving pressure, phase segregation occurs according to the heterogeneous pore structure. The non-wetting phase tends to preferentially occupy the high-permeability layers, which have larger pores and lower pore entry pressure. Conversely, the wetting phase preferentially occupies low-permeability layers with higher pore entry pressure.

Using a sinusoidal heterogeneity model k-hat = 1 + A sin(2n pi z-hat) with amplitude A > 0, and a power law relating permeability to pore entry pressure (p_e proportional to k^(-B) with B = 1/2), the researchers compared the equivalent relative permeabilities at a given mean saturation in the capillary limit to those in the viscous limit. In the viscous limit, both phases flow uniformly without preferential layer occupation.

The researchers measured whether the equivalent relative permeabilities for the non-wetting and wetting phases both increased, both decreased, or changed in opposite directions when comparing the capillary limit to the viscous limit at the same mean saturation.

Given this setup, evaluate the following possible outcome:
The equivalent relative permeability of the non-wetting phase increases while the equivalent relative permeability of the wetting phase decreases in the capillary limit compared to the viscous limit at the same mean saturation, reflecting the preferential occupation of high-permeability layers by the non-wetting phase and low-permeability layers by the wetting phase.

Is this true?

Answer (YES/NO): YES